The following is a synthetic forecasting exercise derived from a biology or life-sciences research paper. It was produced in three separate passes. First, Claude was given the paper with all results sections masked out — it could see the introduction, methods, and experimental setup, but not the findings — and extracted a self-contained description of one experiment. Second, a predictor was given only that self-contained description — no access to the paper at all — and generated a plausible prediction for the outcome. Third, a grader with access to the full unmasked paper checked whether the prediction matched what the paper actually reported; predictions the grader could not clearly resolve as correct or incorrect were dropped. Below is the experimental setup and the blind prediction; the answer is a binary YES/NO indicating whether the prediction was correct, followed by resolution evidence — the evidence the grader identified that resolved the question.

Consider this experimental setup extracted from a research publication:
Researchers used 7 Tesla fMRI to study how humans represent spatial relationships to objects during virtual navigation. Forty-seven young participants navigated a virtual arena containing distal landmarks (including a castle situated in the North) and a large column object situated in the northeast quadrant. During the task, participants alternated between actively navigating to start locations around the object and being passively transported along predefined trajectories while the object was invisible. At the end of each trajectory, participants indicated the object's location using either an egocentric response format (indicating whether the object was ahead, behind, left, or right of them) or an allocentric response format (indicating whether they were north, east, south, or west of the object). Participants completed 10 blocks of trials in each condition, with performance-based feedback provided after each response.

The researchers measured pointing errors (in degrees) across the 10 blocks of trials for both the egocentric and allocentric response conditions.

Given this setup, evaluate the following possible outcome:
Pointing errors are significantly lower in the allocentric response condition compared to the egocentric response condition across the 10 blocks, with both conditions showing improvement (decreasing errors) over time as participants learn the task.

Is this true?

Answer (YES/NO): NO